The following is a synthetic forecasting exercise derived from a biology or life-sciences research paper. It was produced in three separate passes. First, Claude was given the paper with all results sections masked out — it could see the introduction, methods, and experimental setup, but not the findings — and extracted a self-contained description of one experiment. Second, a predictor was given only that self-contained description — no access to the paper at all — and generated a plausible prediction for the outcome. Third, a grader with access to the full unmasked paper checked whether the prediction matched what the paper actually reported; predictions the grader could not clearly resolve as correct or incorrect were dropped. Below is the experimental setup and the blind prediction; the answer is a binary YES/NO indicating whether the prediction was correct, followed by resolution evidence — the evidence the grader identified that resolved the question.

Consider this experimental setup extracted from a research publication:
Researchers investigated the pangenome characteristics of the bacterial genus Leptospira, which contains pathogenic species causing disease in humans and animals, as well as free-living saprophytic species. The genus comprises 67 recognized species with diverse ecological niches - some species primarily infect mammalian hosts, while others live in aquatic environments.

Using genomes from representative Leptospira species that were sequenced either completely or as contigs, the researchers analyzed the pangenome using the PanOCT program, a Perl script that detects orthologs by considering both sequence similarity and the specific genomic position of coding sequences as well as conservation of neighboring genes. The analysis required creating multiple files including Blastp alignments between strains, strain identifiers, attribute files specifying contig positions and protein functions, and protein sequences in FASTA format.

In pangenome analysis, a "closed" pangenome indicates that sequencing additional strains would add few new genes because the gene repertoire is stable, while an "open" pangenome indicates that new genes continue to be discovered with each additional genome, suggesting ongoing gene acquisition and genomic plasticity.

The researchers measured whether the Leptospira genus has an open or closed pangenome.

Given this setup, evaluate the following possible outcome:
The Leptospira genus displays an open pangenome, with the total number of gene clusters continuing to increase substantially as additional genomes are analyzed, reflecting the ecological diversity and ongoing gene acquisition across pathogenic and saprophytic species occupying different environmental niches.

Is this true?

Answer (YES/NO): YES